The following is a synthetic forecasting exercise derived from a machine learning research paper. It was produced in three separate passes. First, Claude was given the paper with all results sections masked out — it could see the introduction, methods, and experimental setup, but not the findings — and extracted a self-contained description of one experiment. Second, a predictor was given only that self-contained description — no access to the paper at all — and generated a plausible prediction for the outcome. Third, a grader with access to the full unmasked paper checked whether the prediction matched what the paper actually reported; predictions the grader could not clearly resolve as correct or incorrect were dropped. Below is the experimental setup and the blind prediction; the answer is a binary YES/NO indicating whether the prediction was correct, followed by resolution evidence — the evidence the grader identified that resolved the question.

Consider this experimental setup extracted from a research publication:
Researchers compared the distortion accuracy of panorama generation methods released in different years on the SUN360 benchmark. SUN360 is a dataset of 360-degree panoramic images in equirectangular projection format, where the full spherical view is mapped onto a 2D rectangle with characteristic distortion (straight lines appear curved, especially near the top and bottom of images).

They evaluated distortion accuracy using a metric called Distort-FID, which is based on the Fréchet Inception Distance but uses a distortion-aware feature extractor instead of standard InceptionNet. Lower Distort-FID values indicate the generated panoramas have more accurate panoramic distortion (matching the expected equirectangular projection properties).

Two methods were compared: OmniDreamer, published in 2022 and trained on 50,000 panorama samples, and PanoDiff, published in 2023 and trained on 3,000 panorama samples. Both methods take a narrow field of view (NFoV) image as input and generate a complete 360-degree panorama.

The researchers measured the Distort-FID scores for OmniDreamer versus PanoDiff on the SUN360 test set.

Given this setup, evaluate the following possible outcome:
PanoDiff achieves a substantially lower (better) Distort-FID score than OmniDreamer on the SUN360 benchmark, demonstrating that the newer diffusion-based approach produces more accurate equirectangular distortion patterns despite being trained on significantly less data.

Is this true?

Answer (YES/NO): NO